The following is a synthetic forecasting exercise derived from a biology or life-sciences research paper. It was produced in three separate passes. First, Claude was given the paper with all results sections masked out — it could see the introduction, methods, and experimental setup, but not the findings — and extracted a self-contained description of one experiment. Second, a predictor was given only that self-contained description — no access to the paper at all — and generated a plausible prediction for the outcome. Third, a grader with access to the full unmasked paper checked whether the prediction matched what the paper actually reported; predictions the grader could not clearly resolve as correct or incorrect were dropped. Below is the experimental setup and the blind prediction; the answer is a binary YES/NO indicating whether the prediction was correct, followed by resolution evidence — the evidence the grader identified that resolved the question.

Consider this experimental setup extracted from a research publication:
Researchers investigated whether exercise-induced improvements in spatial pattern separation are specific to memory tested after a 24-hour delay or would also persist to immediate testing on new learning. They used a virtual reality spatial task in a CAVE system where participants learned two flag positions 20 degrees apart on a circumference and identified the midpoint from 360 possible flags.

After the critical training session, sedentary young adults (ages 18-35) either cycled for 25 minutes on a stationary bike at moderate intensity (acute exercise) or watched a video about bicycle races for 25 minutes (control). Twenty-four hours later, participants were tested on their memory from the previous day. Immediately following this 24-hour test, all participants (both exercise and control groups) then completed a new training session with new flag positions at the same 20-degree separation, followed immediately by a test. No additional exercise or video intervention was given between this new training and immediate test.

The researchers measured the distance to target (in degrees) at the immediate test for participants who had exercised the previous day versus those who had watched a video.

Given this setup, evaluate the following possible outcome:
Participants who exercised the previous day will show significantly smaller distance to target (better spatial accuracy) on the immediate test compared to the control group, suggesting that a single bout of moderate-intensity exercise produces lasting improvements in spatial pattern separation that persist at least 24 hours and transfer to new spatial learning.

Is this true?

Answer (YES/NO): NO